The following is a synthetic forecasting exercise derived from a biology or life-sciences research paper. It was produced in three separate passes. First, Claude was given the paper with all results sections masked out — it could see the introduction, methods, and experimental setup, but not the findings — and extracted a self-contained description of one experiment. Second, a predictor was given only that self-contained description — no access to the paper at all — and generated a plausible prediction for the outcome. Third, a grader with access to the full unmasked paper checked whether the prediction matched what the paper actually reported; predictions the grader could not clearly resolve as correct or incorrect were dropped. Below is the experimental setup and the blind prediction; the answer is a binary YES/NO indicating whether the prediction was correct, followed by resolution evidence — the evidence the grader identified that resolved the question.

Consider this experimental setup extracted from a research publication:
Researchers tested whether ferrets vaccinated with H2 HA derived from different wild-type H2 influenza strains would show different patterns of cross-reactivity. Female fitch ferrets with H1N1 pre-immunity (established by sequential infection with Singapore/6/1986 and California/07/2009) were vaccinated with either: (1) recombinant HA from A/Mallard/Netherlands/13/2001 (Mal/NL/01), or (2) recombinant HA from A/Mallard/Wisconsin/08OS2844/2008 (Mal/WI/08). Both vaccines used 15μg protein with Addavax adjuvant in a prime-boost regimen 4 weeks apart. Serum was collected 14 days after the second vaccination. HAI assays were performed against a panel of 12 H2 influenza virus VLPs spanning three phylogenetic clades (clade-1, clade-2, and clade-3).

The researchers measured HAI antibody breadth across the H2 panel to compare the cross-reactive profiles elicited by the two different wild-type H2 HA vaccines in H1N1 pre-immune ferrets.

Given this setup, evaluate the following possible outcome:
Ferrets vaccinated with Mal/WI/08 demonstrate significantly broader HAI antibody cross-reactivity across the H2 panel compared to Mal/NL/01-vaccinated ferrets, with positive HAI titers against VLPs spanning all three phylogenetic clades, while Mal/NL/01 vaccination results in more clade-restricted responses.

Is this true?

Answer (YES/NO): NO